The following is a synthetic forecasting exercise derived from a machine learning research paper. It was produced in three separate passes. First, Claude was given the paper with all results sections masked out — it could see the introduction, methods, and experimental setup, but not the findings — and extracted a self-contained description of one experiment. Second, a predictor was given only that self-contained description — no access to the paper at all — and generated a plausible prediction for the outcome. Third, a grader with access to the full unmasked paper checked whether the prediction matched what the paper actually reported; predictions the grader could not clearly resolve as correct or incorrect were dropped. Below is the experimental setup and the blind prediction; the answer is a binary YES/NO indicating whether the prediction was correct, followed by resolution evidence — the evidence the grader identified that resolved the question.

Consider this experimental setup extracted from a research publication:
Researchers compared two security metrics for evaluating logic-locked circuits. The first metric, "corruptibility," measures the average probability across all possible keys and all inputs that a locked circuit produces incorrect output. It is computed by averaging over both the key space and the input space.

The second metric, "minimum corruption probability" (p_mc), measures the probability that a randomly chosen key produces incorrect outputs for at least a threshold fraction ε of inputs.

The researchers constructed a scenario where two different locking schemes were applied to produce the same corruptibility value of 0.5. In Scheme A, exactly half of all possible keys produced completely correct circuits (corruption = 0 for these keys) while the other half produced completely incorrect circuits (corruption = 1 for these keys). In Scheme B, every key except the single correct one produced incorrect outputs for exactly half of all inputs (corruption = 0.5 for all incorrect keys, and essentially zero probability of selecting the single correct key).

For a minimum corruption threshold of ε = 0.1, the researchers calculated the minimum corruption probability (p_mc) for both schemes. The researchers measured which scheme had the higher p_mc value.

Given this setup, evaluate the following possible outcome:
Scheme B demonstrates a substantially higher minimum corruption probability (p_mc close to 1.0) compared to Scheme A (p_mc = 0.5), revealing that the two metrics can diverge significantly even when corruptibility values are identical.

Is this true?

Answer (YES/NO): YES